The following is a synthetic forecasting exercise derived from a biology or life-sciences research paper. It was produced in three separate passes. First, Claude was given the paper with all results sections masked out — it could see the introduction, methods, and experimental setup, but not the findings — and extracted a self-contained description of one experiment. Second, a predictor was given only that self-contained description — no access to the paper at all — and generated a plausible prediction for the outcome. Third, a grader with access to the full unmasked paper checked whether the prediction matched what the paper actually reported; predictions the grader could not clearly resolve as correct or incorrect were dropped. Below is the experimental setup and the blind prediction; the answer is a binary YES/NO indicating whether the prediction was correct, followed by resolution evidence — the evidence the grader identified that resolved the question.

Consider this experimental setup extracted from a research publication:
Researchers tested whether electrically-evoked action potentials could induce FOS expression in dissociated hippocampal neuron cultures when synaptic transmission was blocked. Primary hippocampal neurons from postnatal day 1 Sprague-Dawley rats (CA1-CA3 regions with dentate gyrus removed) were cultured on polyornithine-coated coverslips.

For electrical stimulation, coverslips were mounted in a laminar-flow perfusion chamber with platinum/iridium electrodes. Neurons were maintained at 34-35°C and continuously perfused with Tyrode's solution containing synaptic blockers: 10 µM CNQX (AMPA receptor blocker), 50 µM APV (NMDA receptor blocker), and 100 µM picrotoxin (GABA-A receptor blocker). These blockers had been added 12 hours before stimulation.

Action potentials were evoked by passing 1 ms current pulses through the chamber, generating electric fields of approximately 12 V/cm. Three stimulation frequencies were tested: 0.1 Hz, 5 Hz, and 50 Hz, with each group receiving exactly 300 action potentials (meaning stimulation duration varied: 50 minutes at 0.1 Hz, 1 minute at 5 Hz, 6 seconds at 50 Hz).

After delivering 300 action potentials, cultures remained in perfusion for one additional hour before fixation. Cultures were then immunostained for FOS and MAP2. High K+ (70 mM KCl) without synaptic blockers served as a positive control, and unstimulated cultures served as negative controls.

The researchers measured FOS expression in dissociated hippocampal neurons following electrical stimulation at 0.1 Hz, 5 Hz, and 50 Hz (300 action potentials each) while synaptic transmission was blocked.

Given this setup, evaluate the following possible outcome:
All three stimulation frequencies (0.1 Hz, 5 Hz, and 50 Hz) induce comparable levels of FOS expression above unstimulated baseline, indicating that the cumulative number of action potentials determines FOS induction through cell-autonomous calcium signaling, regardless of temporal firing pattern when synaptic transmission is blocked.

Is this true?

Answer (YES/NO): NO